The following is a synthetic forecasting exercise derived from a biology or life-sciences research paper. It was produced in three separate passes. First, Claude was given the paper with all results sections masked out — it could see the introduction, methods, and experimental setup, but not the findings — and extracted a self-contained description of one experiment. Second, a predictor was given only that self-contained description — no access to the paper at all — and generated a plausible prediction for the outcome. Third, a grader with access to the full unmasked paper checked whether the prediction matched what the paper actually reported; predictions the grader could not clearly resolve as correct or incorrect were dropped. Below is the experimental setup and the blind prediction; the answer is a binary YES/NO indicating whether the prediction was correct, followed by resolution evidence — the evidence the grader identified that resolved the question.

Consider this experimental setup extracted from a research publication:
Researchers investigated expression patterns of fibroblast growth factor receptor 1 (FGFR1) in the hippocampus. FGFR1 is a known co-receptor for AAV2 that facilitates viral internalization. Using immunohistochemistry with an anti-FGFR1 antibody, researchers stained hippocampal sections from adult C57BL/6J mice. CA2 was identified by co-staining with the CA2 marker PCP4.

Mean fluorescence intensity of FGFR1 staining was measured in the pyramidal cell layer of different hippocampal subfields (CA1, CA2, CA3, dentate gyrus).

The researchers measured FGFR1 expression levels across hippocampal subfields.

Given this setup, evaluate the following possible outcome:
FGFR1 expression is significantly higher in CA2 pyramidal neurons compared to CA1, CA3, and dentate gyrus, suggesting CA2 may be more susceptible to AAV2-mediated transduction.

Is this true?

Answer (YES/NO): YES